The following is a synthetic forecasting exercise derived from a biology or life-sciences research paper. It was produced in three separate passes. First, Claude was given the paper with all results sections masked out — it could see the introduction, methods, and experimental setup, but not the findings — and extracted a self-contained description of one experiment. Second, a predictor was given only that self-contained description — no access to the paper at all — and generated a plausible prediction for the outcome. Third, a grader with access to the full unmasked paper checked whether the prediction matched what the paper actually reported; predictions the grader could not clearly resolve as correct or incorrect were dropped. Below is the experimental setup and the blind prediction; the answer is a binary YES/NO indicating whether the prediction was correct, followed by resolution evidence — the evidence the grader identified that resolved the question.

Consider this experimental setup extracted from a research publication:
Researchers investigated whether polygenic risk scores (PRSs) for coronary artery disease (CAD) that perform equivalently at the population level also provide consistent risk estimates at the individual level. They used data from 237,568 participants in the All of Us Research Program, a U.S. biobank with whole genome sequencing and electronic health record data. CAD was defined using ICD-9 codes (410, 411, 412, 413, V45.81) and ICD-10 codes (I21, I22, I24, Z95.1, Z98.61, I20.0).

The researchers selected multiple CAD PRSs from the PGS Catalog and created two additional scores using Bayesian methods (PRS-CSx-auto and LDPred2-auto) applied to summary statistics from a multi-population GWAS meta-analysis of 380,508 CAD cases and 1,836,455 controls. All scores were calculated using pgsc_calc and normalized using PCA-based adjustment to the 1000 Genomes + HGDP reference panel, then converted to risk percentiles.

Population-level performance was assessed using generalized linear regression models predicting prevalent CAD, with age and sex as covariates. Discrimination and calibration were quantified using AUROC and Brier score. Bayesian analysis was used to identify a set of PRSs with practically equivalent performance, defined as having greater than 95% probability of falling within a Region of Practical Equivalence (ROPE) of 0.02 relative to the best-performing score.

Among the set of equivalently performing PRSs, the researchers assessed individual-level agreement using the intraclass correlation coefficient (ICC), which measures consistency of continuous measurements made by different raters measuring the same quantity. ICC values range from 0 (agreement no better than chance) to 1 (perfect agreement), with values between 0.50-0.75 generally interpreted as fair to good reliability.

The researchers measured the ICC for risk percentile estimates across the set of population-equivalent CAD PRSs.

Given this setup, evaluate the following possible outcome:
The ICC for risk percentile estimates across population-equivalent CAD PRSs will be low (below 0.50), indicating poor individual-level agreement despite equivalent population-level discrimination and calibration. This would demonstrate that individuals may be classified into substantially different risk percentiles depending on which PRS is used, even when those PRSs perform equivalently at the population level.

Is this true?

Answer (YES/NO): YES